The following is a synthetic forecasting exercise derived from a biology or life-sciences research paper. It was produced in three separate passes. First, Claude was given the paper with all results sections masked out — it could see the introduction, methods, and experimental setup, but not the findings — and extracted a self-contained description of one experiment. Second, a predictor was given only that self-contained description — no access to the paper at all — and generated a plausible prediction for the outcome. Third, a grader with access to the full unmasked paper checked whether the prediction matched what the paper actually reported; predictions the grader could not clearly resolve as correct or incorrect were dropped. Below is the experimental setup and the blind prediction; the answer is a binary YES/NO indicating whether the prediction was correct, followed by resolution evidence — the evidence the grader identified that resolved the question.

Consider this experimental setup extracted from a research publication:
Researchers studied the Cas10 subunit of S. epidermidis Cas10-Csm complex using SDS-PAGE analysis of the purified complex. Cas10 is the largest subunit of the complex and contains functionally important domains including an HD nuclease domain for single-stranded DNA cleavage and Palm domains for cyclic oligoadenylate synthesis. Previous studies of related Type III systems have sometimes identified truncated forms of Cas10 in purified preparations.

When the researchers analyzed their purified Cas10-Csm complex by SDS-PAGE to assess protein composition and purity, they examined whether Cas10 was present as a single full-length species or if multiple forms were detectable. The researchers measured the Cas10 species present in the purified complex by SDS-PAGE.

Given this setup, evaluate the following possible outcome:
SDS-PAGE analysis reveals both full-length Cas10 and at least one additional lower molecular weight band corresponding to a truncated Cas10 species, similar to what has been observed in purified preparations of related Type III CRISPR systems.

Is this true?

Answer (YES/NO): YES